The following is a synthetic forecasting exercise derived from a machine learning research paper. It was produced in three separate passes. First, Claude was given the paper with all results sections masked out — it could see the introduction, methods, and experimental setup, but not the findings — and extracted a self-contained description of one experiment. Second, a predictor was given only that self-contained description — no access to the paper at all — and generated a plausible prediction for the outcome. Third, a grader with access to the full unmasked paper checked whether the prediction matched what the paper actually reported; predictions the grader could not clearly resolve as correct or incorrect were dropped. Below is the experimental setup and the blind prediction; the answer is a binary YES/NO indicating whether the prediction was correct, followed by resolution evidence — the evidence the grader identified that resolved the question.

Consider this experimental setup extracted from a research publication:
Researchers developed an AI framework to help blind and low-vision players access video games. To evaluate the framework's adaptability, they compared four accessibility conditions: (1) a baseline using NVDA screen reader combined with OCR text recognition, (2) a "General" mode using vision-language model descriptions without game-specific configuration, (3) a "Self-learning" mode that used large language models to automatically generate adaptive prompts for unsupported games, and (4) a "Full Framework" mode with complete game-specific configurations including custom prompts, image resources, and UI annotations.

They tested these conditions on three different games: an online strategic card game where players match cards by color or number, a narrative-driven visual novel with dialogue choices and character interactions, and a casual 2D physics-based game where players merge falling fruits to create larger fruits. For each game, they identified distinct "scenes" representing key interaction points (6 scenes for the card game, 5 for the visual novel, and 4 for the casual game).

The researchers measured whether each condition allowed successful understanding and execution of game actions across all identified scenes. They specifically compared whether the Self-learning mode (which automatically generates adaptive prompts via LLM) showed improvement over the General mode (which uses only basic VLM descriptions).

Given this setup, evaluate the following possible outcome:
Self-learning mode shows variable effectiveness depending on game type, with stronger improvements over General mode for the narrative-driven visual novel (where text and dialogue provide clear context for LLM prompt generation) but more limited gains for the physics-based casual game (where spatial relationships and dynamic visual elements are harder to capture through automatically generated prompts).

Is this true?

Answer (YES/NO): NO